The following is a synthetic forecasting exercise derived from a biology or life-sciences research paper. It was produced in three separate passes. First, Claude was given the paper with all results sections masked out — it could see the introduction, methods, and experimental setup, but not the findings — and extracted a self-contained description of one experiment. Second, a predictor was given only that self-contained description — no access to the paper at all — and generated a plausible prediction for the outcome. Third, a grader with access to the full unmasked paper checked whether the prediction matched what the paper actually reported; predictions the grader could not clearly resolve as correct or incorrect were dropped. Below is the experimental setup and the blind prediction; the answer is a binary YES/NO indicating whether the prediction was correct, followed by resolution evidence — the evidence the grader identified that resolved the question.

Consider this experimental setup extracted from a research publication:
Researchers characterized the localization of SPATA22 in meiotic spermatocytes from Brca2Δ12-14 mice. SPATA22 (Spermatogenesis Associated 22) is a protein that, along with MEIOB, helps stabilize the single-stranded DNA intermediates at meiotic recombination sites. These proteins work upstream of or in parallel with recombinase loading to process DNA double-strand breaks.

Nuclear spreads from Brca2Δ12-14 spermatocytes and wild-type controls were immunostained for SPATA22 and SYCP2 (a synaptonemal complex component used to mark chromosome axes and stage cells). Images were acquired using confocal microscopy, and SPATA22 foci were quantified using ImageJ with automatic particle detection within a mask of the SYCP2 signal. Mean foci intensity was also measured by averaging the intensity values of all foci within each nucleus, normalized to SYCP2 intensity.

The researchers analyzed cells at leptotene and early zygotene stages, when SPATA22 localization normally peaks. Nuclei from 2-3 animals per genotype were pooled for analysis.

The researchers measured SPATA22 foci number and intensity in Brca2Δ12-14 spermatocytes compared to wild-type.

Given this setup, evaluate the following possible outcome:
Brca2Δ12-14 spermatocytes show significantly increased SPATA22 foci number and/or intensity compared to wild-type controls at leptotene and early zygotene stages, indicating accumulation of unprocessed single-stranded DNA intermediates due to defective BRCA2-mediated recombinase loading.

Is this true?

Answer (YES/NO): YES